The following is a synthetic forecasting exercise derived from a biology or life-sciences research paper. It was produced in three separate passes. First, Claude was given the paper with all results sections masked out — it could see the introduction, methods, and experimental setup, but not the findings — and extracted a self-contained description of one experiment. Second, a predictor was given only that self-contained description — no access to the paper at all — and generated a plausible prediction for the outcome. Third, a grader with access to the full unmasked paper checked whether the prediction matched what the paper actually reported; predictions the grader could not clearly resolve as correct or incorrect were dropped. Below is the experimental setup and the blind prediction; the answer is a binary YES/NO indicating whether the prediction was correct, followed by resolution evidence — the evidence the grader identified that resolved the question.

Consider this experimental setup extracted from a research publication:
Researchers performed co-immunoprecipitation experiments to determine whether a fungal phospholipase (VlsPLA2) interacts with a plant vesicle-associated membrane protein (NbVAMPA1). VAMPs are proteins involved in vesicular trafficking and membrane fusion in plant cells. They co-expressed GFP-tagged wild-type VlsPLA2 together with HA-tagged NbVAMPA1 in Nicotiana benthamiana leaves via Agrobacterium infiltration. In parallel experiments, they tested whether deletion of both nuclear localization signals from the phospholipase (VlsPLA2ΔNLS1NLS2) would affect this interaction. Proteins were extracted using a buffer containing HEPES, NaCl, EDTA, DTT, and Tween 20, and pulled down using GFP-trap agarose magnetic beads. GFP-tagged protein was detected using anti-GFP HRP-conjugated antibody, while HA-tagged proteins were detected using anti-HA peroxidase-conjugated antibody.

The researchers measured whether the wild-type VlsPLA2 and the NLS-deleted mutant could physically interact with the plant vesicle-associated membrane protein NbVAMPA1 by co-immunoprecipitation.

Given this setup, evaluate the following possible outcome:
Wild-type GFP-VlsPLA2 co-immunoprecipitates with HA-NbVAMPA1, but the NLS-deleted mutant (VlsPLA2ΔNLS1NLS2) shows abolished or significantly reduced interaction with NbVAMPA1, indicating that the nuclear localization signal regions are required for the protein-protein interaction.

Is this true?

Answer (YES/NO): NO